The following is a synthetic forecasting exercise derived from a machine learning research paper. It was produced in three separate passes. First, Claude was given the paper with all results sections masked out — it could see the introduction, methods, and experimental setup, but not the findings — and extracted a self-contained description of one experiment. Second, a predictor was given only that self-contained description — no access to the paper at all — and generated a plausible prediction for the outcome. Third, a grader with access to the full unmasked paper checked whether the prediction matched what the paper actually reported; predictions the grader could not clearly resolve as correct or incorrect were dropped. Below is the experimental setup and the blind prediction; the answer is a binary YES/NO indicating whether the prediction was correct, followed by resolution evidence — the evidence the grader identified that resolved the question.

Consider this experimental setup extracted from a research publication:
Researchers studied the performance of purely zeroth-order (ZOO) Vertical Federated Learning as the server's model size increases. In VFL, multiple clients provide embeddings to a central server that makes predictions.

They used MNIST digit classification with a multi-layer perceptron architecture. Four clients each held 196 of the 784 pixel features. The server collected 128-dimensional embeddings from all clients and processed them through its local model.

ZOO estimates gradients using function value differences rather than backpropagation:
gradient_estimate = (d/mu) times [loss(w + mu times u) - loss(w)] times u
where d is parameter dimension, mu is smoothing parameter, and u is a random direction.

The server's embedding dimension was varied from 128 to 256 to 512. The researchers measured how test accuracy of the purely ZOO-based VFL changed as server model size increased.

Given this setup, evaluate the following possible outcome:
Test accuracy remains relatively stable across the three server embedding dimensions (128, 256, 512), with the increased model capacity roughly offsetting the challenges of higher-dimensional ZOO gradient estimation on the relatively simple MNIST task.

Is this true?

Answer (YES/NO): NO